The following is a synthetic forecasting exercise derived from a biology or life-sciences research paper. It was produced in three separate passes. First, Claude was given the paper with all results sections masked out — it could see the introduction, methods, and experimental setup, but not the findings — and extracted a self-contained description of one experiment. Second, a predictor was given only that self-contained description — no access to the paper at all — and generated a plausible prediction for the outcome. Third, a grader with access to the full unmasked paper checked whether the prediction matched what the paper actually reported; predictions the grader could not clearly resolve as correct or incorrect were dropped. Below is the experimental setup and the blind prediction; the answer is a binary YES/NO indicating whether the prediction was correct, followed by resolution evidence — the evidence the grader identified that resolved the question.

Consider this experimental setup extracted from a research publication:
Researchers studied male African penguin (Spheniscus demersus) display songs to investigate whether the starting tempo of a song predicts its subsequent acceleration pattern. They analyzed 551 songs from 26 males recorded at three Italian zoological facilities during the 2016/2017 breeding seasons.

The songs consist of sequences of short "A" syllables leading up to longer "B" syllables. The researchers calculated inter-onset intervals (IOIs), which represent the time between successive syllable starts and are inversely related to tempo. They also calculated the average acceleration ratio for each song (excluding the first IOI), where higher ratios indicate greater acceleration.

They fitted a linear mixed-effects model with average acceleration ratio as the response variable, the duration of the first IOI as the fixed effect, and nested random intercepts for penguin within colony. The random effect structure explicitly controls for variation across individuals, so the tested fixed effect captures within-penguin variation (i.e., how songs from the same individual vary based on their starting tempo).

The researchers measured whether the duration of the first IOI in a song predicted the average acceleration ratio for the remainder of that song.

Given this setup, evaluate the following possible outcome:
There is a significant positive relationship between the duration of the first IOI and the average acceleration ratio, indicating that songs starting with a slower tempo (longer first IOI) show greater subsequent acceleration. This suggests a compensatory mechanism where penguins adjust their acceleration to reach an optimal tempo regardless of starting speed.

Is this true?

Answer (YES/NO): YES